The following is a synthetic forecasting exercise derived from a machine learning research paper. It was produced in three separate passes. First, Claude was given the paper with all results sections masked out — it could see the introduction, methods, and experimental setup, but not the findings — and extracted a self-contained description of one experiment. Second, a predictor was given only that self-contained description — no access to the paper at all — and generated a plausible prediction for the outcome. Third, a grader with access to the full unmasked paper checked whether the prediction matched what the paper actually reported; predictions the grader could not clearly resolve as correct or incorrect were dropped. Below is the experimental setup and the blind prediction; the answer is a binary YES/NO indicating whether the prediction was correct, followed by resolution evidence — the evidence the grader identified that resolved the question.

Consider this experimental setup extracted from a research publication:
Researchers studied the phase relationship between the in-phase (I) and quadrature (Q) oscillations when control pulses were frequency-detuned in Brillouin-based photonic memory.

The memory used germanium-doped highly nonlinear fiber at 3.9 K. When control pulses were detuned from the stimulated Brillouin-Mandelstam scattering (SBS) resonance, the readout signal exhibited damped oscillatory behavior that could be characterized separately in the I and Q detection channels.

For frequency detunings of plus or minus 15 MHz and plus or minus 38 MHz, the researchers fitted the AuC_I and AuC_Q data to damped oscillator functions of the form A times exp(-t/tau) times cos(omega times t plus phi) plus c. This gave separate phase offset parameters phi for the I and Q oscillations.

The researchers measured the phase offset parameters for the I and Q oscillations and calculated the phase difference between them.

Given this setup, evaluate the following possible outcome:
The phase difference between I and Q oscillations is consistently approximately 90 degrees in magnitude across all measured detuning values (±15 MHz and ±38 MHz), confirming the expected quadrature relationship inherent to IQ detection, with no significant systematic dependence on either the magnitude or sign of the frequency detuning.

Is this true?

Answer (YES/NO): NO